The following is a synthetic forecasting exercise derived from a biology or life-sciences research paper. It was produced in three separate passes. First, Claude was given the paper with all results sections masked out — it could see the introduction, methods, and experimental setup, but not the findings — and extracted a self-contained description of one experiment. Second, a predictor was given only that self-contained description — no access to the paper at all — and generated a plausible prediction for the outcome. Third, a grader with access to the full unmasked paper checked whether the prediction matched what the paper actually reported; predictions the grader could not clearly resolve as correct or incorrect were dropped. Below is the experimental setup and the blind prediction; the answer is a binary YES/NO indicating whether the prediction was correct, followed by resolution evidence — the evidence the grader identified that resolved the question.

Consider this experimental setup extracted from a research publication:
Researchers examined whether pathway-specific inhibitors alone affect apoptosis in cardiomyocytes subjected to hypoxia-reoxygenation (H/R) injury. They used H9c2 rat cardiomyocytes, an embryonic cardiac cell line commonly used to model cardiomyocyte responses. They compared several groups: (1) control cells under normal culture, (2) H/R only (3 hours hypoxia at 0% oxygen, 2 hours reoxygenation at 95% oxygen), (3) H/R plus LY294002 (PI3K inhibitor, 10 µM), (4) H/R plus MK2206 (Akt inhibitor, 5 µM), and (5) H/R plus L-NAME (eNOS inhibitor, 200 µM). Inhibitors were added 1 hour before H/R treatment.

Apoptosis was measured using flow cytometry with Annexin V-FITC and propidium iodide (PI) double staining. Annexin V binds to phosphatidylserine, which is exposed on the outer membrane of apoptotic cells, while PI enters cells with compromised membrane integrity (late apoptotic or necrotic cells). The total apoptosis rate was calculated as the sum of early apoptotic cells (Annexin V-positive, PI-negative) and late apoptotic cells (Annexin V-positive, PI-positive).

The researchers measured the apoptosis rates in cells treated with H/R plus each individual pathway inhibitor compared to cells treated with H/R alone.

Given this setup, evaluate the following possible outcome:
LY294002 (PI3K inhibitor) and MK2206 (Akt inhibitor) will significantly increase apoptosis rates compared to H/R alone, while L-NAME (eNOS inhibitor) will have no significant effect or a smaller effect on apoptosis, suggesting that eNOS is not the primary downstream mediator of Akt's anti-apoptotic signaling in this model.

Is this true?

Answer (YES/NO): NO